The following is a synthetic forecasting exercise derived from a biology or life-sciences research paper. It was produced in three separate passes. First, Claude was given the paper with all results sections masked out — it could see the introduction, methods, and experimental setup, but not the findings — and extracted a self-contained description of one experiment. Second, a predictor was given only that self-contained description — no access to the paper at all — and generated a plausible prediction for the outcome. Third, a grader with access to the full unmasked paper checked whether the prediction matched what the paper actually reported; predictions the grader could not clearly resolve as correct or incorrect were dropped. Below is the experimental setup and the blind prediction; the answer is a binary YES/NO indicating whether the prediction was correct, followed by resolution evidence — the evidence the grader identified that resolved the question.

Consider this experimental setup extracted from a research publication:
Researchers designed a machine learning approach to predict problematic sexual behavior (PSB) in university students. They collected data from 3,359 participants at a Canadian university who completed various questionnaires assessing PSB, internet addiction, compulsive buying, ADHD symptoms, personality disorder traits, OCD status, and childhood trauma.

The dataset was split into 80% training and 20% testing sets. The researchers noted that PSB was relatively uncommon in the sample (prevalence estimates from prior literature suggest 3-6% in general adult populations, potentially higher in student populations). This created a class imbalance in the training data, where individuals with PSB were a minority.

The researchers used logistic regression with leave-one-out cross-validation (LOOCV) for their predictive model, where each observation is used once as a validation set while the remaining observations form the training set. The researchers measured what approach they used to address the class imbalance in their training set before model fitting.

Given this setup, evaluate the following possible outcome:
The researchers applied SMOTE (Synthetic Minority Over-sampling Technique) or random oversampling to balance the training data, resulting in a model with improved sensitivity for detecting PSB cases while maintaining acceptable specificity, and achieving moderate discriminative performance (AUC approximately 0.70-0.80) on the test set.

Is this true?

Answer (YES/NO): YES